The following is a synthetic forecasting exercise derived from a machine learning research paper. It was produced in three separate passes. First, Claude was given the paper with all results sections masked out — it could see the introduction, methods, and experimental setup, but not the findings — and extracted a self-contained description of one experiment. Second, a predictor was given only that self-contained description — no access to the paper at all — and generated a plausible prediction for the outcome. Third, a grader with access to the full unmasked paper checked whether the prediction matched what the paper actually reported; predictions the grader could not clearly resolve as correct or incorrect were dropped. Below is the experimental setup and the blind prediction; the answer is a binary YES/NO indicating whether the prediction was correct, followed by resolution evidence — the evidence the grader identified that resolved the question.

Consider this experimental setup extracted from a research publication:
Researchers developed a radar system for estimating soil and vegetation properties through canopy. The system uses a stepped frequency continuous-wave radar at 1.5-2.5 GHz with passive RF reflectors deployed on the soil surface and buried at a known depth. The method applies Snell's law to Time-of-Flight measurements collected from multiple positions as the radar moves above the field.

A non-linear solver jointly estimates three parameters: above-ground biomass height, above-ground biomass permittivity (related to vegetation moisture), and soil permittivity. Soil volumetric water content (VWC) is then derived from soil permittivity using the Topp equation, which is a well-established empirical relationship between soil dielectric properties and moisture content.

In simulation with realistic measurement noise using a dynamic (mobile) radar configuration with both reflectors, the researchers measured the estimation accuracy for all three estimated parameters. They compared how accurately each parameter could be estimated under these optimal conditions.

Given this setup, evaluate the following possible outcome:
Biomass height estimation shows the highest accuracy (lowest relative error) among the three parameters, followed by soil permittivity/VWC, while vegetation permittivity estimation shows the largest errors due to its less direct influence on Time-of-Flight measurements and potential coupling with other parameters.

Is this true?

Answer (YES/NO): NO